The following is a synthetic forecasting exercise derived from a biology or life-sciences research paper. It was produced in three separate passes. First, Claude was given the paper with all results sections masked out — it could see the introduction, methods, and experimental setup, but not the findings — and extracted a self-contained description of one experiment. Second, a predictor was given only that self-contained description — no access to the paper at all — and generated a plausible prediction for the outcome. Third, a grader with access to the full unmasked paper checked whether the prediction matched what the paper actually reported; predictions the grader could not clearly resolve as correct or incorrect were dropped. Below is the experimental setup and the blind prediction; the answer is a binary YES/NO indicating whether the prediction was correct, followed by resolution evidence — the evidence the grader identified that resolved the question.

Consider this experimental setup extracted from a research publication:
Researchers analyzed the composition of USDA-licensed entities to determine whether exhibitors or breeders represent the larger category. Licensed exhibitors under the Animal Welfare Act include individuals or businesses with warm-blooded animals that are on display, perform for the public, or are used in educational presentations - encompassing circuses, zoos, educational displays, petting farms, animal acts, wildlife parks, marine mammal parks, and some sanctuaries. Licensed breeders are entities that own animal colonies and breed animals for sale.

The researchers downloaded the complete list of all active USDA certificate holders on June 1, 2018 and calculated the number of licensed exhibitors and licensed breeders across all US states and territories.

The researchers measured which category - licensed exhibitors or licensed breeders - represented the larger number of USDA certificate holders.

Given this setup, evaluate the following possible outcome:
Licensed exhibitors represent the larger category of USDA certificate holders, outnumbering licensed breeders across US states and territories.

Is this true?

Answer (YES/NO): NO